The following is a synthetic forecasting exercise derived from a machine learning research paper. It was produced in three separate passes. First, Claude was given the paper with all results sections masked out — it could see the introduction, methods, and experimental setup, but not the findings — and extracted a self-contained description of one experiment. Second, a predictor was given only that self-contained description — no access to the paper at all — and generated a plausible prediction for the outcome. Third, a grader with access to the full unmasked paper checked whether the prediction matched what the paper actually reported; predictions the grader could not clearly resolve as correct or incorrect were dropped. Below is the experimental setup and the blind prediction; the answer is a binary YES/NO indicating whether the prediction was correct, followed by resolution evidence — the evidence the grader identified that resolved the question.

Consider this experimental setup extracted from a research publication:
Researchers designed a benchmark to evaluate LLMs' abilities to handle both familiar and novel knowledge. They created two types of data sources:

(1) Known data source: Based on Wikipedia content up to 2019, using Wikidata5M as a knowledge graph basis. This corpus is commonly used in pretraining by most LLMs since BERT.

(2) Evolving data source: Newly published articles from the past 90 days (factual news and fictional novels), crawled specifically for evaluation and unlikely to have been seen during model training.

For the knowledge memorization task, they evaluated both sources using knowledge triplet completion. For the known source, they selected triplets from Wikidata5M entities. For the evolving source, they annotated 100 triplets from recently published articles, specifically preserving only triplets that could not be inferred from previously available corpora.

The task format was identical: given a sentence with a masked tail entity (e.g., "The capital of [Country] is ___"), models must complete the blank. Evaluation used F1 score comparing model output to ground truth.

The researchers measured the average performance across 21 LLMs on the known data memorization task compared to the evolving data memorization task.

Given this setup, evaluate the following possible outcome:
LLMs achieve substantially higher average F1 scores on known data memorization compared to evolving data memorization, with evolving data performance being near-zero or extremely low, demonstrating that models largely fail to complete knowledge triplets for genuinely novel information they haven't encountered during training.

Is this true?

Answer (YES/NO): NO